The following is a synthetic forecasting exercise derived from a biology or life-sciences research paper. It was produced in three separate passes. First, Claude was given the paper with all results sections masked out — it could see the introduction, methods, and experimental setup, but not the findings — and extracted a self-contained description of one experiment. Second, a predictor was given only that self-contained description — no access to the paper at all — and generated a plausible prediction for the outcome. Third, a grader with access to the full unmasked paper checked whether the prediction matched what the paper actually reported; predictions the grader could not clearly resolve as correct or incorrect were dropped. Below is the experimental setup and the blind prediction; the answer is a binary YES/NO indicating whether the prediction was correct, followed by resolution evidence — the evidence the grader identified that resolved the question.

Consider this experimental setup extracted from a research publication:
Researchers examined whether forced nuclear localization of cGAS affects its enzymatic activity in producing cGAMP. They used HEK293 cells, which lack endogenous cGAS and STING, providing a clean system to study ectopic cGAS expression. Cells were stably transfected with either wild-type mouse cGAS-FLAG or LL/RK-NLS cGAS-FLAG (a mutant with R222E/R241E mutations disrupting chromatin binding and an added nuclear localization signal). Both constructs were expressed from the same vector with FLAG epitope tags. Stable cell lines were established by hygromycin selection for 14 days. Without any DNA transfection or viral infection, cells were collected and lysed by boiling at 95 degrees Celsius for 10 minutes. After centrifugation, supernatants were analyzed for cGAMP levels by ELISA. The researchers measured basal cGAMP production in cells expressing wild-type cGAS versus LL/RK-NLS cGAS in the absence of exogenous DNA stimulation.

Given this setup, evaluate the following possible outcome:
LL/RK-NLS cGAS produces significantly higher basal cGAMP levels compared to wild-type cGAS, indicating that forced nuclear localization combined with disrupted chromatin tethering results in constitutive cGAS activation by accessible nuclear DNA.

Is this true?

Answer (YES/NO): YES